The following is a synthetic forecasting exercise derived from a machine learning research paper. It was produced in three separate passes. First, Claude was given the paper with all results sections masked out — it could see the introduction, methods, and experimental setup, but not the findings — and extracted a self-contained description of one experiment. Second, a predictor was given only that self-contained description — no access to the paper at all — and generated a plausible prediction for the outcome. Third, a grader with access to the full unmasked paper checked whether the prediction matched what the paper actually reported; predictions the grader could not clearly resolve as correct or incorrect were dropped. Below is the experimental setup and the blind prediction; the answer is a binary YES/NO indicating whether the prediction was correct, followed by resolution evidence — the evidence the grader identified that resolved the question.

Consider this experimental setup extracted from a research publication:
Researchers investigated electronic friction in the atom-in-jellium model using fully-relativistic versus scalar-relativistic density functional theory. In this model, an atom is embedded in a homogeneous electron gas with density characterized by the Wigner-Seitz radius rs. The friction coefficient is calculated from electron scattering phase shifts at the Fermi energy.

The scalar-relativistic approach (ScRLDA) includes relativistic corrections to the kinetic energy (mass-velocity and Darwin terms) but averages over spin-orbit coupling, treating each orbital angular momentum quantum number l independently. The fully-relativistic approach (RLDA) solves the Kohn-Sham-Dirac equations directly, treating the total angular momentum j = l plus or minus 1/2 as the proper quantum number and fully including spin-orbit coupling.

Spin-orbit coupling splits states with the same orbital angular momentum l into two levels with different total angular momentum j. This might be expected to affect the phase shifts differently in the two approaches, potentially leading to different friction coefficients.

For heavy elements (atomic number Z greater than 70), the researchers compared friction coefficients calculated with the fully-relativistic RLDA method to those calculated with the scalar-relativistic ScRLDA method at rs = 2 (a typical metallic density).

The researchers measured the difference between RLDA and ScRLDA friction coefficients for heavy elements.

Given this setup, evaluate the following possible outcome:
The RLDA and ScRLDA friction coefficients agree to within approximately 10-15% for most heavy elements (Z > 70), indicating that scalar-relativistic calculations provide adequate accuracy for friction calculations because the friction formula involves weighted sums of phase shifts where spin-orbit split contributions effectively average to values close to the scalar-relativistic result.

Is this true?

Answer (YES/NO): YES